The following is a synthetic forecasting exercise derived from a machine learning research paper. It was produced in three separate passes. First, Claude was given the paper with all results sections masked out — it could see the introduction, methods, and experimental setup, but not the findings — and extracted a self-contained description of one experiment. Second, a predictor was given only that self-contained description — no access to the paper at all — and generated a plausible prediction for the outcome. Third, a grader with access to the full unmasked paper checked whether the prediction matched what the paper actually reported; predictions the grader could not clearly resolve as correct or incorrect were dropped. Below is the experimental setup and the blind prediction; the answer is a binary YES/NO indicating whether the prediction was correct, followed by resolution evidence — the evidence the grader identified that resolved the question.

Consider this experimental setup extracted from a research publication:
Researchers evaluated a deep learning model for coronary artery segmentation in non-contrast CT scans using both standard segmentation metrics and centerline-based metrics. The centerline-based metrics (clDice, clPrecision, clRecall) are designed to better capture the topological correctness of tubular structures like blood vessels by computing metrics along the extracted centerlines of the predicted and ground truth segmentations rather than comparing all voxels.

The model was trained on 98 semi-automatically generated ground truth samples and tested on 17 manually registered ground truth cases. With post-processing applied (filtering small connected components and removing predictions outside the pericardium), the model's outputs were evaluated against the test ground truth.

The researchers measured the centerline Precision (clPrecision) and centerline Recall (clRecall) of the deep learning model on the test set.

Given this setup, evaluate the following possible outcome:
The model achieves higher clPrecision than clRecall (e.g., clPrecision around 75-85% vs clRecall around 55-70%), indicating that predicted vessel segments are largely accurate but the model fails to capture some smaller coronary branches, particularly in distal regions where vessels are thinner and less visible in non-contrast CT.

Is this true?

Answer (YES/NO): NO